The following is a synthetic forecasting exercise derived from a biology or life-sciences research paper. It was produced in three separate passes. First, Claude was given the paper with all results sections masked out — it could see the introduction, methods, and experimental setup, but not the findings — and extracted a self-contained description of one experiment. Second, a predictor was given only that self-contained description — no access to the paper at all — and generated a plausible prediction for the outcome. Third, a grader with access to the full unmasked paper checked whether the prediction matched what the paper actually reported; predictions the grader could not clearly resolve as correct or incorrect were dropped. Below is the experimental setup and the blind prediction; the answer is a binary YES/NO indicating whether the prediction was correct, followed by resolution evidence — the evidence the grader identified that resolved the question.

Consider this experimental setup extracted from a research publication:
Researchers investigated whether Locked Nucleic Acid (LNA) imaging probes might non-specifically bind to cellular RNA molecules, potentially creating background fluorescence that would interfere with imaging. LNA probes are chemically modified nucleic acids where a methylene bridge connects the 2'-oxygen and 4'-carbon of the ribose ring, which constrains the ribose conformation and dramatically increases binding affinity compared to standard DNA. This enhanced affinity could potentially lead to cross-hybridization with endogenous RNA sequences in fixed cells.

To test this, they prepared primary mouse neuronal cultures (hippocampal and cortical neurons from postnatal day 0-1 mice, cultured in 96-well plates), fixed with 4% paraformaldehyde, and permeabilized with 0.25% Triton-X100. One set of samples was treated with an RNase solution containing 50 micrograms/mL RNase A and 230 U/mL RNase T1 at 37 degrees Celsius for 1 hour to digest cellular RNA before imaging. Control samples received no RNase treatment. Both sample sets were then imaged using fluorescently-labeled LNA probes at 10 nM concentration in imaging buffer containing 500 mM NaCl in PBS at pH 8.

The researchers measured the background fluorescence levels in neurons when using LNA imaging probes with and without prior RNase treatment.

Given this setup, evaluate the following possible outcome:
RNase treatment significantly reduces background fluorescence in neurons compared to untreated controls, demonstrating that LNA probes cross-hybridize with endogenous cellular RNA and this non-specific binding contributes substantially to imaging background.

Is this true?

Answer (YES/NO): YES